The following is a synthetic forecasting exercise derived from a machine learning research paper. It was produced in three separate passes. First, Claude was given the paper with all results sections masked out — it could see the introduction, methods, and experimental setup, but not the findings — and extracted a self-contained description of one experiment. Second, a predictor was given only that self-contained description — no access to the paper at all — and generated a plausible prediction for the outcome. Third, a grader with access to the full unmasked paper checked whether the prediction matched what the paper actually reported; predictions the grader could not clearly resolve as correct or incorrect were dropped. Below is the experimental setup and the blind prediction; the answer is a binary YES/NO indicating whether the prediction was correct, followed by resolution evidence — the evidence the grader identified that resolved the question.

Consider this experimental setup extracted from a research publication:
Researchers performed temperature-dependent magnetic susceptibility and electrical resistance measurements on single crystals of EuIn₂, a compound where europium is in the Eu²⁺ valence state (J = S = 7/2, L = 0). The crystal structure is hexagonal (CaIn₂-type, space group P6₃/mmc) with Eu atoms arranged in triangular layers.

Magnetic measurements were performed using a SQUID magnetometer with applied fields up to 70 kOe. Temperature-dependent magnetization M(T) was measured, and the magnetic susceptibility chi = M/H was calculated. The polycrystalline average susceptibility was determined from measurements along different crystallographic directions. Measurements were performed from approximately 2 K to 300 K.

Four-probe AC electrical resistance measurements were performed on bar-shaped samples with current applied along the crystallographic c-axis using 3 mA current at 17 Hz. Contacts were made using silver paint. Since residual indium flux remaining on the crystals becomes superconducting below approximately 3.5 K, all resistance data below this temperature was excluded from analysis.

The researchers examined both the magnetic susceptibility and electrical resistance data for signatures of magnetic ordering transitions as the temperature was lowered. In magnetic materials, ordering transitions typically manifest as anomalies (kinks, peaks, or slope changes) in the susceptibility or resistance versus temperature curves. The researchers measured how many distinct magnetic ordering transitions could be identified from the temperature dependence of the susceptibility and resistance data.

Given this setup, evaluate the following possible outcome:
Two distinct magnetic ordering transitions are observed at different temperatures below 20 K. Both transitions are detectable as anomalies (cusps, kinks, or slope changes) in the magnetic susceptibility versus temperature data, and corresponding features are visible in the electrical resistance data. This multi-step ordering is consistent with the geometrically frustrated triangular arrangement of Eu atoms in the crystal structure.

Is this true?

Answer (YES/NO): NO